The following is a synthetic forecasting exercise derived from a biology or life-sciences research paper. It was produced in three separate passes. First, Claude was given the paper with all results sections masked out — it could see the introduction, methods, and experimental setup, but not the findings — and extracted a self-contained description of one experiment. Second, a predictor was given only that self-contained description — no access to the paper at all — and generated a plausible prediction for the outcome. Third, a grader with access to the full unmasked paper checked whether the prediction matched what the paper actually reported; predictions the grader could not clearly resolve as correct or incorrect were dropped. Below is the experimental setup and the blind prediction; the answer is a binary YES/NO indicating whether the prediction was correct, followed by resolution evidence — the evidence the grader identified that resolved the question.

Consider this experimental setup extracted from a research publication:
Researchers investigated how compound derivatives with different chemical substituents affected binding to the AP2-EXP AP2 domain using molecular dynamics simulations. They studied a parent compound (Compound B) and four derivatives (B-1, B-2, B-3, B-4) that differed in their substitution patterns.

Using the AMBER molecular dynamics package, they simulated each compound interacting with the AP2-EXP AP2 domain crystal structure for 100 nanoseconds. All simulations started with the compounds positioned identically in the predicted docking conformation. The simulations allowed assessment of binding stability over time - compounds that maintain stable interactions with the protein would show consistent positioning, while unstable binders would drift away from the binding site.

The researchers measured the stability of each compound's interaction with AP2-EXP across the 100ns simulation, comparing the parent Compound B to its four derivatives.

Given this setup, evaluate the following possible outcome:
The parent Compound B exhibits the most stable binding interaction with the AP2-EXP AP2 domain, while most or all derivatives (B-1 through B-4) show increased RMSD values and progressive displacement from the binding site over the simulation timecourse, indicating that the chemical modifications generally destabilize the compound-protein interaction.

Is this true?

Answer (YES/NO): NO